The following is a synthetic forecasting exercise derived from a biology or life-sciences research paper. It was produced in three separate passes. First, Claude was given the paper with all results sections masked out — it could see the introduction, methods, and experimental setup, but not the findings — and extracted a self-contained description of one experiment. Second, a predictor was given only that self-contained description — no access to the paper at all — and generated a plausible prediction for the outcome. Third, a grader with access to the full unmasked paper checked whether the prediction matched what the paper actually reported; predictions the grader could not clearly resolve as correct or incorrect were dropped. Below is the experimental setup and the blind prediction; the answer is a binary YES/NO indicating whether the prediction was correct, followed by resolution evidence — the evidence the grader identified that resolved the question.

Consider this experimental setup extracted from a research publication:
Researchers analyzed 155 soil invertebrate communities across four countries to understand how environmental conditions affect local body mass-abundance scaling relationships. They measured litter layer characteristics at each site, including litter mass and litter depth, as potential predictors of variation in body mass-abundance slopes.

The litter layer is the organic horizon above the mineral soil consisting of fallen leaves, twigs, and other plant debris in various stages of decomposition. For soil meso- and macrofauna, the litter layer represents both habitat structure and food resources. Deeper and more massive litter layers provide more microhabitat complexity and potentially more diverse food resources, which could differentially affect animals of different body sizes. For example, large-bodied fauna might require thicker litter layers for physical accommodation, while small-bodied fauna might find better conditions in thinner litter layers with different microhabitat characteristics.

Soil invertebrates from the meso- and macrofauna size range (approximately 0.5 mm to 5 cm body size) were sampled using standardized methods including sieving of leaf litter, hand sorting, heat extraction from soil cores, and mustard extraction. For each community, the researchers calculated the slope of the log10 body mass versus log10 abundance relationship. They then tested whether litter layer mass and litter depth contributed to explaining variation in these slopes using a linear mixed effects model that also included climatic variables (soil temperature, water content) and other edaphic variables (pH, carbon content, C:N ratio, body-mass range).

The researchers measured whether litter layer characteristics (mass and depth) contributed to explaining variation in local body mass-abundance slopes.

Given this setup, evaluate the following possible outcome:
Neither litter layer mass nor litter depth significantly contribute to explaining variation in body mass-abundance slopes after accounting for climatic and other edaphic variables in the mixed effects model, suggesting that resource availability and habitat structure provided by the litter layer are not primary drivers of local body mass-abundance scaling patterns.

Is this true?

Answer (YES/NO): YES